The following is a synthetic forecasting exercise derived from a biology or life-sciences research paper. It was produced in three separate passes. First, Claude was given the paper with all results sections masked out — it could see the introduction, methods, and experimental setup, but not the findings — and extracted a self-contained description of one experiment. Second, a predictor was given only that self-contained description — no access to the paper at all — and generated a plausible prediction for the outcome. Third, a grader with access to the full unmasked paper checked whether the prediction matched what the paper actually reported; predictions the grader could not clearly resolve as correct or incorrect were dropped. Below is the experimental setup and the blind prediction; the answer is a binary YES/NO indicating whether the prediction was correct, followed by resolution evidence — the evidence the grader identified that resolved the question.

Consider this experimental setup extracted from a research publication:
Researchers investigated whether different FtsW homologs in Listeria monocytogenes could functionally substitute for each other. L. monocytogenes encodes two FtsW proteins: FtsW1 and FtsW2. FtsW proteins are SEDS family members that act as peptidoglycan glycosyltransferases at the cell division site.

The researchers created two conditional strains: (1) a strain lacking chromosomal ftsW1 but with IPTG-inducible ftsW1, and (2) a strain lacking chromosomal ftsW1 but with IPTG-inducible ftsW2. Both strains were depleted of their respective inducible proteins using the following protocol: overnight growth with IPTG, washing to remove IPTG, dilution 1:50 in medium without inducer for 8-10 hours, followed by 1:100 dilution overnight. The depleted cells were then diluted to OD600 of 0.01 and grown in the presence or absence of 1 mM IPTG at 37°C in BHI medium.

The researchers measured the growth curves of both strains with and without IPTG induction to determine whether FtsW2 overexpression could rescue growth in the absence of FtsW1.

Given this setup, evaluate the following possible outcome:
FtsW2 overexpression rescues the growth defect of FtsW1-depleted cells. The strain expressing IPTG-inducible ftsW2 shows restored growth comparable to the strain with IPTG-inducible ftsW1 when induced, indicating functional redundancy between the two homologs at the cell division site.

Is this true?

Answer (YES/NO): YES